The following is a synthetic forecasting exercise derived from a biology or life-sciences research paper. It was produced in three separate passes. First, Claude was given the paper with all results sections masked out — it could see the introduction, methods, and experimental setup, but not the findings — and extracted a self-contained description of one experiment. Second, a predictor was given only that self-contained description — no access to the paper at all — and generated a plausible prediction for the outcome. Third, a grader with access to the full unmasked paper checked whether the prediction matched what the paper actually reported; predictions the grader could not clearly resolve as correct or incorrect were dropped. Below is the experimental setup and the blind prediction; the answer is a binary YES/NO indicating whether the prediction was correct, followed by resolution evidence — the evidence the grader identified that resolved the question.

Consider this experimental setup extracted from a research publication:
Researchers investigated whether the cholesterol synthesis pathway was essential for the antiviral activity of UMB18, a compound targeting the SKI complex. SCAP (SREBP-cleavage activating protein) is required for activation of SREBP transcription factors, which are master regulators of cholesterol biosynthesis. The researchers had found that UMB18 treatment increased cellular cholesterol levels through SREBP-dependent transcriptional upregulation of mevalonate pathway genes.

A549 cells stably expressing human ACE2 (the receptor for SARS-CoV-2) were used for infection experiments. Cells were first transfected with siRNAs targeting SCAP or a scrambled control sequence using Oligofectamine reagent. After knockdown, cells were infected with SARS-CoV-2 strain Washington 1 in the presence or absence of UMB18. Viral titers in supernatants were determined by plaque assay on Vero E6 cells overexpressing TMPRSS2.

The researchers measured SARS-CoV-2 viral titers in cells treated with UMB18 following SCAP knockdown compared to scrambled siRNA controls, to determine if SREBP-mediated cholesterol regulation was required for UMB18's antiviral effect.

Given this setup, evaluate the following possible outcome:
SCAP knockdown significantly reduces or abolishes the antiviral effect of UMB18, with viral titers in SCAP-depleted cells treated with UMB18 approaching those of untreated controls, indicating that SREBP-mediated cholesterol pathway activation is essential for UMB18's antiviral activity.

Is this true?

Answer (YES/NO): YES